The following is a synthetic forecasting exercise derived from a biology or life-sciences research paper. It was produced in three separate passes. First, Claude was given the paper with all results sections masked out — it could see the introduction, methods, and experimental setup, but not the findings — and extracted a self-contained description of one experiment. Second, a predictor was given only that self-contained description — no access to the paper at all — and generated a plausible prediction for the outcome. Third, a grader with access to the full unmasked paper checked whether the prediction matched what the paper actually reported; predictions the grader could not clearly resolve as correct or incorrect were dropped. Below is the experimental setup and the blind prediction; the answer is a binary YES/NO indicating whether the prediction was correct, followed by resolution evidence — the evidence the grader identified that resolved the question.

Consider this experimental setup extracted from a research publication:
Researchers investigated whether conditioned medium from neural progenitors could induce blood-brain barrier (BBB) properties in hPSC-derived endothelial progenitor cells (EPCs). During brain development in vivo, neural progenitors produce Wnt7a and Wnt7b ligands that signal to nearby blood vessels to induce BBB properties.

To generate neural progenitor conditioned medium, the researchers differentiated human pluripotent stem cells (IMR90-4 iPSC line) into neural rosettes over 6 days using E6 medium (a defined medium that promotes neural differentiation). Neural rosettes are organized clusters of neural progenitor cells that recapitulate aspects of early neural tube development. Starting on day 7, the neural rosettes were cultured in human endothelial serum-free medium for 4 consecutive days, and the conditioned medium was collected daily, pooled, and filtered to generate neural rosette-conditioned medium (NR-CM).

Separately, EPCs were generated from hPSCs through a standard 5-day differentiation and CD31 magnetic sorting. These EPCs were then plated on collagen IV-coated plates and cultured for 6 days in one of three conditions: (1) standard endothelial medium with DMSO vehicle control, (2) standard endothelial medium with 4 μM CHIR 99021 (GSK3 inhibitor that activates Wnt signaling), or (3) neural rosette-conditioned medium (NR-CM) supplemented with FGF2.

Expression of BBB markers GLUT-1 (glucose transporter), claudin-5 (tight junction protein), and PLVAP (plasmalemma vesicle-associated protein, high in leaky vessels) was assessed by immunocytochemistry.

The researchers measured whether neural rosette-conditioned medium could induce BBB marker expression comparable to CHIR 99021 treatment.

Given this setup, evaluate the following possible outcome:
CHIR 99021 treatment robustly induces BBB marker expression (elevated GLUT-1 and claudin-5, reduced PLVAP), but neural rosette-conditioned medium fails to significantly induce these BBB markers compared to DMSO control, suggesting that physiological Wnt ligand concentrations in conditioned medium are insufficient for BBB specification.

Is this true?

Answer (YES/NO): NO